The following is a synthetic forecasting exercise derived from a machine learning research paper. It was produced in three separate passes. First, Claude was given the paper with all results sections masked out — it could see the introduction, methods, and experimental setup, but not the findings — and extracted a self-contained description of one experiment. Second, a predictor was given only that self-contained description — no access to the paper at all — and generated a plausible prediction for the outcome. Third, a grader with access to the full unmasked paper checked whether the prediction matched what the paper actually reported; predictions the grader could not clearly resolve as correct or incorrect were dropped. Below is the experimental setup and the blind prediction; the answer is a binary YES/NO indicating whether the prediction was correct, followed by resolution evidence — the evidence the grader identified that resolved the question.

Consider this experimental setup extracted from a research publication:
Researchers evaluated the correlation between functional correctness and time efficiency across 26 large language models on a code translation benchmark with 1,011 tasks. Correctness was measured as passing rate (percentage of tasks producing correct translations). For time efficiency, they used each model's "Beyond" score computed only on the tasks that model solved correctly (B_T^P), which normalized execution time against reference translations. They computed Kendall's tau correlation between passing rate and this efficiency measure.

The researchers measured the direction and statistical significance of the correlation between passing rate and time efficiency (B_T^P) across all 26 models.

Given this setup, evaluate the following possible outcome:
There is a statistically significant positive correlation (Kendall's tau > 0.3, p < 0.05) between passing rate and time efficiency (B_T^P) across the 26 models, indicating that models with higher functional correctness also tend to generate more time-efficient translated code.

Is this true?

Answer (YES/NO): NO